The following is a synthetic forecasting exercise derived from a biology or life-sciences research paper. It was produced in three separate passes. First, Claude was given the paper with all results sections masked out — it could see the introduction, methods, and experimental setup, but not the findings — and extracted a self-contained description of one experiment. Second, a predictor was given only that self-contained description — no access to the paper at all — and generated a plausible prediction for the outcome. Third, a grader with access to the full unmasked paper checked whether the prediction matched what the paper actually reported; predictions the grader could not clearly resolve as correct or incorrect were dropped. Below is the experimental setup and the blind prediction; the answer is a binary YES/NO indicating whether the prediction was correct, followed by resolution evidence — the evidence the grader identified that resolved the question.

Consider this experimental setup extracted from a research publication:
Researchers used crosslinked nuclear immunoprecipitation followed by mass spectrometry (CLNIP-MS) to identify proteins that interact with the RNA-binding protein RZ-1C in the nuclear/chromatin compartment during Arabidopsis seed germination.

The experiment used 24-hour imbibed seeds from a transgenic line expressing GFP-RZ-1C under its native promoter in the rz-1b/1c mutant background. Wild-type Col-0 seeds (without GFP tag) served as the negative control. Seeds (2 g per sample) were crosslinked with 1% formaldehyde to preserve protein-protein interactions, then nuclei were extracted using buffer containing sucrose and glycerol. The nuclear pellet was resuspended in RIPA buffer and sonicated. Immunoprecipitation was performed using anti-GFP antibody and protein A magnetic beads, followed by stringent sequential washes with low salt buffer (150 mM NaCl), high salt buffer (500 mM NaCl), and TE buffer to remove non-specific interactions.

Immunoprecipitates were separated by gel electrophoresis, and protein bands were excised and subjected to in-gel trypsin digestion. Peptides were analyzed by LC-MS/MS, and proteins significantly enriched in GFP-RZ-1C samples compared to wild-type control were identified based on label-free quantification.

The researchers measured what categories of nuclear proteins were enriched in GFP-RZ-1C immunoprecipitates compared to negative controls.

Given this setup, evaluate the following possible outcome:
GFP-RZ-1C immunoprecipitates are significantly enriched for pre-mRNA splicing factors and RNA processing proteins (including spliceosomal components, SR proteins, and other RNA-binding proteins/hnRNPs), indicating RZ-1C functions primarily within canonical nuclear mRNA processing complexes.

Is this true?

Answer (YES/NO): NO